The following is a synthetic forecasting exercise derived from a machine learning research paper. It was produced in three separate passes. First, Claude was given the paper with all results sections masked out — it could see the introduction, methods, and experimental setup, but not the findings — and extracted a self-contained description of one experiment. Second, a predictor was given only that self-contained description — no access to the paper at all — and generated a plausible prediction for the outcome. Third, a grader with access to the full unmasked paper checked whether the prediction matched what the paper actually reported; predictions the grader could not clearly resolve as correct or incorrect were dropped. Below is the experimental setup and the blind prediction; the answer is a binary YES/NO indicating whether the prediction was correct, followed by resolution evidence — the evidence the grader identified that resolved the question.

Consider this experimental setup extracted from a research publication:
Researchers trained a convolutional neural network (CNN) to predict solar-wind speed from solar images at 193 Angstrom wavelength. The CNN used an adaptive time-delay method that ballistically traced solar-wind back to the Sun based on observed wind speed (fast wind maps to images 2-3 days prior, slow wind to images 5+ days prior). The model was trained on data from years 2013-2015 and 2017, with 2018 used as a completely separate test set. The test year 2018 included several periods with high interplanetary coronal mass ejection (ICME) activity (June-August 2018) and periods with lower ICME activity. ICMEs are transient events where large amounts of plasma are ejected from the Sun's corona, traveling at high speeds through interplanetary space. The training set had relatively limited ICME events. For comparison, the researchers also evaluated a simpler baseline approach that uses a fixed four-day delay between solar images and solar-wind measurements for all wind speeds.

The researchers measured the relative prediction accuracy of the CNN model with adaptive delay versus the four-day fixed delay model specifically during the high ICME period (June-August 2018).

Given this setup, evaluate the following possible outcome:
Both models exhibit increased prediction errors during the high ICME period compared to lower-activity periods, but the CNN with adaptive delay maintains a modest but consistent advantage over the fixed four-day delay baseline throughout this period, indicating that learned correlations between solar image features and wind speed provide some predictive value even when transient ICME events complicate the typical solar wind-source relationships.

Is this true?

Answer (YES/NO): NO